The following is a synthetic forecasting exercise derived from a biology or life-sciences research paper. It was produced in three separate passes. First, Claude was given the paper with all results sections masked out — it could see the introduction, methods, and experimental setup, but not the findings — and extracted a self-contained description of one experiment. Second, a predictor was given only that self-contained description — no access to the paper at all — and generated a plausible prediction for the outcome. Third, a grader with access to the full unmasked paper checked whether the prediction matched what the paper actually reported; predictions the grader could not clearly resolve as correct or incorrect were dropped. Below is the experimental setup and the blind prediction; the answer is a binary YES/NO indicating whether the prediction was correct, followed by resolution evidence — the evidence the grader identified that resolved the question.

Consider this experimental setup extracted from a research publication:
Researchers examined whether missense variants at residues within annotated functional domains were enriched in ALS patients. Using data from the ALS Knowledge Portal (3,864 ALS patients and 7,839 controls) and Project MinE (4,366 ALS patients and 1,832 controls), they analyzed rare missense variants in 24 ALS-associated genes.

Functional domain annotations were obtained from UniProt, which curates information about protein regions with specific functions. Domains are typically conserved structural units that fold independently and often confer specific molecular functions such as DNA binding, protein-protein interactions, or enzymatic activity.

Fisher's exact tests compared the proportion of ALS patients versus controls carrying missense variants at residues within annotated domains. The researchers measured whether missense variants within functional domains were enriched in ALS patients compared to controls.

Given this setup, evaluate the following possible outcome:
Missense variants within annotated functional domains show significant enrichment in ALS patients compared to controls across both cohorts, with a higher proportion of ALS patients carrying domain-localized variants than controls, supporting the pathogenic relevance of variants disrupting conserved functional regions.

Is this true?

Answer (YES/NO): YES